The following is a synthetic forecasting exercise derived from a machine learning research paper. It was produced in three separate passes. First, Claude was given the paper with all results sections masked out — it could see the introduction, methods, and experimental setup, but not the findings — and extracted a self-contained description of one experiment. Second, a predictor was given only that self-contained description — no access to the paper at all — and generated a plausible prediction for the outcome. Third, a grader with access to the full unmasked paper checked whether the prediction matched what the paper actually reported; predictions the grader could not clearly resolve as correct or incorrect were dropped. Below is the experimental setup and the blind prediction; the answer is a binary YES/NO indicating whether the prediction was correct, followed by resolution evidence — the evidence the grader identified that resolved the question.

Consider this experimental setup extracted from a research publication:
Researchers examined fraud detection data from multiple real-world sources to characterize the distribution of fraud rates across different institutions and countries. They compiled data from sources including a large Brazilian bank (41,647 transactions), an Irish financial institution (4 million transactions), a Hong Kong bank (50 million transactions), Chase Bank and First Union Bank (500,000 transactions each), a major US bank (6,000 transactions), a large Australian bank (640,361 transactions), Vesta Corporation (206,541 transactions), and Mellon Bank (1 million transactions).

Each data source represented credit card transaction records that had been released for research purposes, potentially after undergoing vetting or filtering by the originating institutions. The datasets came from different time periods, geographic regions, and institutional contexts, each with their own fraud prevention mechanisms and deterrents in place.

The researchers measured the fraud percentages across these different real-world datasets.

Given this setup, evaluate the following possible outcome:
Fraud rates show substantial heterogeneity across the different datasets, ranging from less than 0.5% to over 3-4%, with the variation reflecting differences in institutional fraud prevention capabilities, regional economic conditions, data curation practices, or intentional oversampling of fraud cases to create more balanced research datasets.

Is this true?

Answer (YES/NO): NO